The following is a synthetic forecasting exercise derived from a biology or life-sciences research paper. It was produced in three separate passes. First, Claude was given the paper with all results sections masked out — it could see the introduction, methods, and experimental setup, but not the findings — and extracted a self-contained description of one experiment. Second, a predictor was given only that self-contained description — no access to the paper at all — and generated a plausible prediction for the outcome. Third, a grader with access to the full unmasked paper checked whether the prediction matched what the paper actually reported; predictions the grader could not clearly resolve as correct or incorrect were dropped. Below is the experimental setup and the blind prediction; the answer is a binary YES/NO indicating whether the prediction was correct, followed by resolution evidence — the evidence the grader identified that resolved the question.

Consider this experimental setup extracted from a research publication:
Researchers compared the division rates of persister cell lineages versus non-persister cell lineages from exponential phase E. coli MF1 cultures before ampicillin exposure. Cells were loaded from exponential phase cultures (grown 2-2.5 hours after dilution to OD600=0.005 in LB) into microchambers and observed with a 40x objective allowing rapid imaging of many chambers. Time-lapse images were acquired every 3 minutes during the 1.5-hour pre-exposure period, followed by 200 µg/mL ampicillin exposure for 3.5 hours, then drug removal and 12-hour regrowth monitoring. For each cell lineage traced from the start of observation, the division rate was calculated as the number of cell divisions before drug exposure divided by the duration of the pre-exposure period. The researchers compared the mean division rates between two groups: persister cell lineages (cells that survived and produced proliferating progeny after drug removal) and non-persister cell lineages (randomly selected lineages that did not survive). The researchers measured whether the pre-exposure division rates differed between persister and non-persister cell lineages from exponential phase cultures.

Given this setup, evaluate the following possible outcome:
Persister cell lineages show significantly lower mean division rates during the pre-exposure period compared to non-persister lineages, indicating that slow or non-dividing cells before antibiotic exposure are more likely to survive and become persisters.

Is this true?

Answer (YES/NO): YES